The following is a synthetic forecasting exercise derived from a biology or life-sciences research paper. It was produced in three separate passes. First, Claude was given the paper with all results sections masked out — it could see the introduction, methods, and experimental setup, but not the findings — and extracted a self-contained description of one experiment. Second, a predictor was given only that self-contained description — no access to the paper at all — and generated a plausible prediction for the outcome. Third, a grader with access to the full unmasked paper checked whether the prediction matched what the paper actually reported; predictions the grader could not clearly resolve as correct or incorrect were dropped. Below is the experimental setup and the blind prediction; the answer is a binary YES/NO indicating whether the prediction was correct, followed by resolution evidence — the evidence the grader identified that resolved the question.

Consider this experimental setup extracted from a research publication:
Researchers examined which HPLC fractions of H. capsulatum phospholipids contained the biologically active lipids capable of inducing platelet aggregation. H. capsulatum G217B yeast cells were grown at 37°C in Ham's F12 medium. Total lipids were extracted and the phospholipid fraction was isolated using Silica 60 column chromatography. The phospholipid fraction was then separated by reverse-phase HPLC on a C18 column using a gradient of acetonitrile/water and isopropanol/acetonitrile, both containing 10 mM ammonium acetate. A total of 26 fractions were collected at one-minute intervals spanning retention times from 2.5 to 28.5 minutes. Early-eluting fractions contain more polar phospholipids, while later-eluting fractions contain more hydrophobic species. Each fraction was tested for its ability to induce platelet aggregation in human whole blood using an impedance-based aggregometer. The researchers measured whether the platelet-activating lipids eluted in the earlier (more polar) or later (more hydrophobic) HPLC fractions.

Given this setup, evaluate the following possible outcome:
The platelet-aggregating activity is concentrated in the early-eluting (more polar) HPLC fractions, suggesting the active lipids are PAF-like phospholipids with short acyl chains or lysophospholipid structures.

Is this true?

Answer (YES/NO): YES